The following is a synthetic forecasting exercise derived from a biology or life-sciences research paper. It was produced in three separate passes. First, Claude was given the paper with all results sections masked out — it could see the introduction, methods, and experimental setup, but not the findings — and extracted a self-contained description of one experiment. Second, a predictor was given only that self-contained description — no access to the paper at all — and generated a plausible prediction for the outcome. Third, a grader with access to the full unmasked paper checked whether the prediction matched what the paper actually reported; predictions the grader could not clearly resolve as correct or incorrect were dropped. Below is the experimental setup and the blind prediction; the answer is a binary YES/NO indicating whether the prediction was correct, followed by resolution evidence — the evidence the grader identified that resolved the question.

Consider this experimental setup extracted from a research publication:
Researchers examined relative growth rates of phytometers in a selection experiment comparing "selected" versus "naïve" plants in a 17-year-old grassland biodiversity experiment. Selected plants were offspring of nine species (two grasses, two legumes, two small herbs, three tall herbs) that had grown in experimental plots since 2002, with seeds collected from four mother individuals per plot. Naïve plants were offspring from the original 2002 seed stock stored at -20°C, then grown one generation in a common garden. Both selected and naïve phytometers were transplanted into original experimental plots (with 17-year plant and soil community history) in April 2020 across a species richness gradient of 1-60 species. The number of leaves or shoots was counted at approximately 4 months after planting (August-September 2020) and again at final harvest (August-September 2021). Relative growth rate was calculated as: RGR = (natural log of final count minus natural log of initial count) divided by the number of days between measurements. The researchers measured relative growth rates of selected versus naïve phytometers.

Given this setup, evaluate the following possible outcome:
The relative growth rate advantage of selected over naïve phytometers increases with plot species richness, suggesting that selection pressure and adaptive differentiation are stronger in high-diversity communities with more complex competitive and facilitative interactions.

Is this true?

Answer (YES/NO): NO